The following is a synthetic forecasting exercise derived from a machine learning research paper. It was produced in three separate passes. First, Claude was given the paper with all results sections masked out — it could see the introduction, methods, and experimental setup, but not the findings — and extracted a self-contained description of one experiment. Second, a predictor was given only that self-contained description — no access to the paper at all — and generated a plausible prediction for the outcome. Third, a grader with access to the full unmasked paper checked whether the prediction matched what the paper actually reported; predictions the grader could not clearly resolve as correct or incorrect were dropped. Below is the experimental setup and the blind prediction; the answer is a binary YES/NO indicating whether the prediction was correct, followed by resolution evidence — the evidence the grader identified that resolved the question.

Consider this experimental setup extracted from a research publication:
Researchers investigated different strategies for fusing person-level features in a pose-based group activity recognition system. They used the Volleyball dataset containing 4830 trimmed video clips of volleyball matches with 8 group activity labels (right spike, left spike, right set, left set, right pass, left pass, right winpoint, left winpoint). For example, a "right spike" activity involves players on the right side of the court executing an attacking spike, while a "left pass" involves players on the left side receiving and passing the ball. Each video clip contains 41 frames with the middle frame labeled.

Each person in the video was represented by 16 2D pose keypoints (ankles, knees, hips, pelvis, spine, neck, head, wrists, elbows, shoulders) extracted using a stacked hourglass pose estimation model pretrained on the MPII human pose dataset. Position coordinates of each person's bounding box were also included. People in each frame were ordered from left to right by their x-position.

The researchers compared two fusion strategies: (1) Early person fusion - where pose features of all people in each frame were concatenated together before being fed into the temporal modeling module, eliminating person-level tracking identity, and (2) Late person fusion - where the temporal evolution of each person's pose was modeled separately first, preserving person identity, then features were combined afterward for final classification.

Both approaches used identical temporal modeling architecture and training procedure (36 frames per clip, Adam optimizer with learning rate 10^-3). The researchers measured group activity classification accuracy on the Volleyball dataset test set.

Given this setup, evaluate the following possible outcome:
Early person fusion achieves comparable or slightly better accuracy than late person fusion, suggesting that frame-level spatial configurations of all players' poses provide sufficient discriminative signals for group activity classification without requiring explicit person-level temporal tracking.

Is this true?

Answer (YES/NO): NO